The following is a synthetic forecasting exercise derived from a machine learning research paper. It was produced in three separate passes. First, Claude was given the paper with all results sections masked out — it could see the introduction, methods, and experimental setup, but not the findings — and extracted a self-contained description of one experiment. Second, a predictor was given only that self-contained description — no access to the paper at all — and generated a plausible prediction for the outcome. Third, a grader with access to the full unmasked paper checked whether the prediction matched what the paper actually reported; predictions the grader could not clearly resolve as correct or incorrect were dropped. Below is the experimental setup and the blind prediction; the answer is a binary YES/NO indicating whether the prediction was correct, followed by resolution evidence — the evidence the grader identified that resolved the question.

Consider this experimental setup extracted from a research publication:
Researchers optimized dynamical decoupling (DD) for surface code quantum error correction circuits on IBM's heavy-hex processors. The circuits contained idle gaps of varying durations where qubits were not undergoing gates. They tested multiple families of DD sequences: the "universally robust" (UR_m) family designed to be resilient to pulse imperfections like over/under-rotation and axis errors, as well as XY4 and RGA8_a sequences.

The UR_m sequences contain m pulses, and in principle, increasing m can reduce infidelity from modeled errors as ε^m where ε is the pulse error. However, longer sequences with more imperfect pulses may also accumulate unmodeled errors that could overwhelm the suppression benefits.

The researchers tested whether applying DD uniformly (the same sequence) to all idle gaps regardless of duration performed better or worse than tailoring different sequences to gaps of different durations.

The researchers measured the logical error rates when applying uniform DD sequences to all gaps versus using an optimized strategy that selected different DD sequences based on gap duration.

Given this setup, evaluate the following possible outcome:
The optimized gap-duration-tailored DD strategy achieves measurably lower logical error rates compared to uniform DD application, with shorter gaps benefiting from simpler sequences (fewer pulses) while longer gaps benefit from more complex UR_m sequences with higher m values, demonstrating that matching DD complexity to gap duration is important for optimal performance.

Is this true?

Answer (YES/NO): NO